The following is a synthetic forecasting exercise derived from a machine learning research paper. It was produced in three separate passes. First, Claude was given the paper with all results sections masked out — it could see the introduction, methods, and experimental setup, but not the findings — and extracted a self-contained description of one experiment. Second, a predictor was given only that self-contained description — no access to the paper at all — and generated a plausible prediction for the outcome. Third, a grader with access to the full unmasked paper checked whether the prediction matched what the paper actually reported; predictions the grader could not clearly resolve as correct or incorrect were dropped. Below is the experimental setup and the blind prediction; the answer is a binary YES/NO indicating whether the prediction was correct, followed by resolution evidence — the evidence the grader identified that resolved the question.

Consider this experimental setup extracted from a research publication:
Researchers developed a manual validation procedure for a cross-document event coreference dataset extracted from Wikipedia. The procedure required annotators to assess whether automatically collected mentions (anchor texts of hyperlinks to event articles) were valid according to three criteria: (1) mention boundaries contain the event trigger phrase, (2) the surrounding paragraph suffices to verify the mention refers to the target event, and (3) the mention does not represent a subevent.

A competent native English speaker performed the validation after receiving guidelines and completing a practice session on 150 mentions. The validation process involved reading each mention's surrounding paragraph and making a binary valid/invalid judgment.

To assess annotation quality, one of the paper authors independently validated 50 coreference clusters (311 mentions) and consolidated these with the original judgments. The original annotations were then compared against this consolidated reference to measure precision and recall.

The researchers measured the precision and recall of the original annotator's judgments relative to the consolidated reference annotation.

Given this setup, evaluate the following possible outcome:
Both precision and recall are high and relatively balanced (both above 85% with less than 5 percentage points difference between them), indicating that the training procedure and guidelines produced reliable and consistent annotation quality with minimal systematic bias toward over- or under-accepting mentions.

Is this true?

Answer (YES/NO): YES